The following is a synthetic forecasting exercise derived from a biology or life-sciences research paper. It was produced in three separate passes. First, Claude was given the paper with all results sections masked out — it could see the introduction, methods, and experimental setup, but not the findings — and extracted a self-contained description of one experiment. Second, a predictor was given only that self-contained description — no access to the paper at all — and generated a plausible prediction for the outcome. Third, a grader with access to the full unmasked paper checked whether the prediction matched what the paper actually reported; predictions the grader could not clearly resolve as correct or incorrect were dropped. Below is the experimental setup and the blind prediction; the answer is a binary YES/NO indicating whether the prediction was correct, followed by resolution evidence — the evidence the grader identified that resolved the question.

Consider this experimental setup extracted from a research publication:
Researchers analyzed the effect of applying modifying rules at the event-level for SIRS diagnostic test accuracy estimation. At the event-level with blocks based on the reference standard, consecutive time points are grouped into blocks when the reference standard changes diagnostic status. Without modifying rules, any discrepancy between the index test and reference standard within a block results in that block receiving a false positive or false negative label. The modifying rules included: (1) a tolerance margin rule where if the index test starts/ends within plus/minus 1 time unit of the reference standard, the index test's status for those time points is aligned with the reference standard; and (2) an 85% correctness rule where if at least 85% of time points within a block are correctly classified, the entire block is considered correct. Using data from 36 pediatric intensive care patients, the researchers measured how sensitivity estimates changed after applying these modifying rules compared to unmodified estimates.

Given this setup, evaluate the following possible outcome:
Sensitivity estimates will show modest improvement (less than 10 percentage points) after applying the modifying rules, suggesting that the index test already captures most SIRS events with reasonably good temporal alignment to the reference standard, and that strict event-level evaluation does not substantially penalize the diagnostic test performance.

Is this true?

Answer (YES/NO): NO